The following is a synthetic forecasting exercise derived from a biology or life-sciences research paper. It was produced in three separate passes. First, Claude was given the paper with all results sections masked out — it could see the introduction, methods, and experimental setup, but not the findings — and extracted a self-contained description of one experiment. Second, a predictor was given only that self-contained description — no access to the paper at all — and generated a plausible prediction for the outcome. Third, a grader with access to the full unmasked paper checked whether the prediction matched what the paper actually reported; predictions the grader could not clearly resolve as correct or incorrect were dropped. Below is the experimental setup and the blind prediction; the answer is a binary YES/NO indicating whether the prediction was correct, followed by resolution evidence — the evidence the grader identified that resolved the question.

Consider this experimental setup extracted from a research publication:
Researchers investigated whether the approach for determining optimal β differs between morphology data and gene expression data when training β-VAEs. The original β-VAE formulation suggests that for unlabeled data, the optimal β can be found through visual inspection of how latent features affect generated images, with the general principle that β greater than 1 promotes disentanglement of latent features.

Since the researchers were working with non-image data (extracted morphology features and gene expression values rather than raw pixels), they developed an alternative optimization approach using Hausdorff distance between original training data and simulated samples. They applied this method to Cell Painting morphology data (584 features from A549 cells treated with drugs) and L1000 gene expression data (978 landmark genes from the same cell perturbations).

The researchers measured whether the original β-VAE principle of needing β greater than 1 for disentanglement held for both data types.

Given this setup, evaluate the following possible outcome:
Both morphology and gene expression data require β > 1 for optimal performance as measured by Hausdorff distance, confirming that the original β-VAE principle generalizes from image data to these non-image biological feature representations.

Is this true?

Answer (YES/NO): NO